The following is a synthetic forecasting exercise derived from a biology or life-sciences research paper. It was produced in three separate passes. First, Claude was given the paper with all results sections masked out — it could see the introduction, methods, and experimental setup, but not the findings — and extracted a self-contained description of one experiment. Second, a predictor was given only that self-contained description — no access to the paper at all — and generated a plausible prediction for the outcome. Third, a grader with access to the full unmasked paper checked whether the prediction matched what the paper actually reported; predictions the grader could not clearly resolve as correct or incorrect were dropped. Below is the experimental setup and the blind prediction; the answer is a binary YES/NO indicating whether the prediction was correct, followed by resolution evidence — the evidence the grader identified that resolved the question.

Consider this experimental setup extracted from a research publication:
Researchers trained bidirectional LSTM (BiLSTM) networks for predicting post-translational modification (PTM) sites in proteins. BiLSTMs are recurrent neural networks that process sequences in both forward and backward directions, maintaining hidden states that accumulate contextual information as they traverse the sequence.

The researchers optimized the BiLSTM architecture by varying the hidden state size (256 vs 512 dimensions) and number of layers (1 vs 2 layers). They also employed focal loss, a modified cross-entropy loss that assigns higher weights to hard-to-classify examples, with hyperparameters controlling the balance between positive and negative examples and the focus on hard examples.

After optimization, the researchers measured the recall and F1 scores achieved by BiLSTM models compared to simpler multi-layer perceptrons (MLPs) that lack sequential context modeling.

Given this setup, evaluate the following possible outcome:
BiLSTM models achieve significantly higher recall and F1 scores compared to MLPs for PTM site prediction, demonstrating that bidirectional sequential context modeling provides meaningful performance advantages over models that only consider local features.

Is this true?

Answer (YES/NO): YES